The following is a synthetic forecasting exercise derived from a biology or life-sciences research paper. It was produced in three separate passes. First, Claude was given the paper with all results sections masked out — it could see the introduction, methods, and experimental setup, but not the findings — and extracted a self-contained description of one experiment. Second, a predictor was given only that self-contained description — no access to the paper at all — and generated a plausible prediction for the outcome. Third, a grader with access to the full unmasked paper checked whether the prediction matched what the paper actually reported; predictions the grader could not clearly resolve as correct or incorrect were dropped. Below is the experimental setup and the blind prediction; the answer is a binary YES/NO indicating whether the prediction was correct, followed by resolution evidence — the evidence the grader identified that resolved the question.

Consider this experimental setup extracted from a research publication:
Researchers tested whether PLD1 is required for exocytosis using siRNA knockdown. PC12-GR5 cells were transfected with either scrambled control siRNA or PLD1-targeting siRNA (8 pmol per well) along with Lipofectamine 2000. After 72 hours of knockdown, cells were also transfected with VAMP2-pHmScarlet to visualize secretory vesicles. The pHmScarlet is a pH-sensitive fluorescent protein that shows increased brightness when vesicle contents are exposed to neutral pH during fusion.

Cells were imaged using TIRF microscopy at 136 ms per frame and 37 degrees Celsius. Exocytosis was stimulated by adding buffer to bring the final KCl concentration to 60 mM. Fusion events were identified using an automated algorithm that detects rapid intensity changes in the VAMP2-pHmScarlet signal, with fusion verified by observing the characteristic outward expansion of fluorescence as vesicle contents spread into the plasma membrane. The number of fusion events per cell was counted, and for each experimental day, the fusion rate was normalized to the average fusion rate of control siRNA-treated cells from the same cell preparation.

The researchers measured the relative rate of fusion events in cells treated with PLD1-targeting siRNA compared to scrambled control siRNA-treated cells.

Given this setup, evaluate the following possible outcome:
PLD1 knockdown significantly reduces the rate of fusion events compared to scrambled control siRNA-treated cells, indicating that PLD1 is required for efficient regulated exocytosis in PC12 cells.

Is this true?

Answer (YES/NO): YES